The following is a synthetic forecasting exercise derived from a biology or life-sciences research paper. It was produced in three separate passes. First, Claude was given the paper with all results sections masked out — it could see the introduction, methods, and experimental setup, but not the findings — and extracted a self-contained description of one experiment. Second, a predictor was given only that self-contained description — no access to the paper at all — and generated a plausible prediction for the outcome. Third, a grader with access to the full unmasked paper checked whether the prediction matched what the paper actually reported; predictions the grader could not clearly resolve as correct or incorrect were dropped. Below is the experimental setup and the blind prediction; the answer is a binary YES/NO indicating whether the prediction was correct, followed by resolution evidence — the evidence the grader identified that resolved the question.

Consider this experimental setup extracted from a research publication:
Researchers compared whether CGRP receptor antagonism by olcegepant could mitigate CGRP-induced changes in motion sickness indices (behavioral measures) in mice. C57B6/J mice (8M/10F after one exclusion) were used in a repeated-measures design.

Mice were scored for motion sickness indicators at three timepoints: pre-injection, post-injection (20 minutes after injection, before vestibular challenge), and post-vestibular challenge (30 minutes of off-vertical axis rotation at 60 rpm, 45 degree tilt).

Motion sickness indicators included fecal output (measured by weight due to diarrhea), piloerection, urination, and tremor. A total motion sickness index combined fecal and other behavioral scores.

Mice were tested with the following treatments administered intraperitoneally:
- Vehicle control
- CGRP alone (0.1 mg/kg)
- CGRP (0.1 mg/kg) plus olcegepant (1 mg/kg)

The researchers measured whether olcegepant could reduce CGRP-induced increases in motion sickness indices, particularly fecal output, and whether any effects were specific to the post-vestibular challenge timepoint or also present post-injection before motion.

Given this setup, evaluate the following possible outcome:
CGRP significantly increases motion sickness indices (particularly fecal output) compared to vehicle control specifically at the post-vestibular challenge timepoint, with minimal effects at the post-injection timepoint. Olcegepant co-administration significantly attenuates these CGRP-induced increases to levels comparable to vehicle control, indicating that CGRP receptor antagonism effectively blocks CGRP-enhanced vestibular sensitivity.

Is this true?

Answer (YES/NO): NO